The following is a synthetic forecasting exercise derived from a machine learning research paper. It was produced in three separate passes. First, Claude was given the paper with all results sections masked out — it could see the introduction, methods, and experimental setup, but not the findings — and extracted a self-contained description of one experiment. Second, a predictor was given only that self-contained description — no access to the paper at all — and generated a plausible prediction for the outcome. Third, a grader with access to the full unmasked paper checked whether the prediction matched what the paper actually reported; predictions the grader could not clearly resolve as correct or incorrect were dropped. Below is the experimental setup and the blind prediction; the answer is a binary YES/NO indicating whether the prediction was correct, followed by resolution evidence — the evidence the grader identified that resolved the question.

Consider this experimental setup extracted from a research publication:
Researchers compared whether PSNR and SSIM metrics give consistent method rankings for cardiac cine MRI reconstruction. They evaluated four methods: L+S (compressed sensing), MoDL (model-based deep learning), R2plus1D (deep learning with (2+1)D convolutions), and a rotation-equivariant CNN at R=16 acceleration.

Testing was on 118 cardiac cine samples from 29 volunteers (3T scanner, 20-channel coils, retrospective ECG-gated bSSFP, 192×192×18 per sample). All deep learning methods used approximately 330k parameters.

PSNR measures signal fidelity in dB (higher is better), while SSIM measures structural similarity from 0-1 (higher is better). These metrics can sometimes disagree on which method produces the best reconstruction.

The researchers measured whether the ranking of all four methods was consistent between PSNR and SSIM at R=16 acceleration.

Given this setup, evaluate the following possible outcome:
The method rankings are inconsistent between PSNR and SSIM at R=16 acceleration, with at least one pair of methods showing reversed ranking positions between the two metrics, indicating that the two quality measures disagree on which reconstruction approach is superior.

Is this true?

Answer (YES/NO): NO